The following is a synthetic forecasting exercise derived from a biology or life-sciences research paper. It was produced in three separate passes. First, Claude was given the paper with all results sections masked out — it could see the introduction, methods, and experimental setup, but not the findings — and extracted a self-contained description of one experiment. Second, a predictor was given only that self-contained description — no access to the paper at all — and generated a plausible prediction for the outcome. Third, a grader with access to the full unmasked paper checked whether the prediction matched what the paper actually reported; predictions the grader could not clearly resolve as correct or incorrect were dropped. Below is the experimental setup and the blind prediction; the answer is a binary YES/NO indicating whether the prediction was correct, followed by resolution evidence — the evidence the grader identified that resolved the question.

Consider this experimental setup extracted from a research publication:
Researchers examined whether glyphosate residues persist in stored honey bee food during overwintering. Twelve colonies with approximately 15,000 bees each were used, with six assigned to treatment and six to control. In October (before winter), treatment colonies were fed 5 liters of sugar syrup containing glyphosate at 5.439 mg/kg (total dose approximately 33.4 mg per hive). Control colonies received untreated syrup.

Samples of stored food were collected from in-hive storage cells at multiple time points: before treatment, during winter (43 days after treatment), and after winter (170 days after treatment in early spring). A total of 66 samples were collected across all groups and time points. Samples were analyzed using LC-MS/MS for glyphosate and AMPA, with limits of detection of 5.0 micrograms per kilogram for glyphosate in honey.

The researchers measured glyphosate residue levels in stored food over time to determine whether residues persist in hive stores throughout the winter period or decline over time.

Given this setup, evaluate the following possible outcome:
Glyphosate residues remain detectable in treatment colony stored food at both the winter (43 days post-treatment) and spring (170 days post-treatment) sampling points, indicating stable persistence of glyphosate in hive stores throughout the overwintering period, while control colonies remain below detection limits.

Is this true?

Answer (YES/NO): YES